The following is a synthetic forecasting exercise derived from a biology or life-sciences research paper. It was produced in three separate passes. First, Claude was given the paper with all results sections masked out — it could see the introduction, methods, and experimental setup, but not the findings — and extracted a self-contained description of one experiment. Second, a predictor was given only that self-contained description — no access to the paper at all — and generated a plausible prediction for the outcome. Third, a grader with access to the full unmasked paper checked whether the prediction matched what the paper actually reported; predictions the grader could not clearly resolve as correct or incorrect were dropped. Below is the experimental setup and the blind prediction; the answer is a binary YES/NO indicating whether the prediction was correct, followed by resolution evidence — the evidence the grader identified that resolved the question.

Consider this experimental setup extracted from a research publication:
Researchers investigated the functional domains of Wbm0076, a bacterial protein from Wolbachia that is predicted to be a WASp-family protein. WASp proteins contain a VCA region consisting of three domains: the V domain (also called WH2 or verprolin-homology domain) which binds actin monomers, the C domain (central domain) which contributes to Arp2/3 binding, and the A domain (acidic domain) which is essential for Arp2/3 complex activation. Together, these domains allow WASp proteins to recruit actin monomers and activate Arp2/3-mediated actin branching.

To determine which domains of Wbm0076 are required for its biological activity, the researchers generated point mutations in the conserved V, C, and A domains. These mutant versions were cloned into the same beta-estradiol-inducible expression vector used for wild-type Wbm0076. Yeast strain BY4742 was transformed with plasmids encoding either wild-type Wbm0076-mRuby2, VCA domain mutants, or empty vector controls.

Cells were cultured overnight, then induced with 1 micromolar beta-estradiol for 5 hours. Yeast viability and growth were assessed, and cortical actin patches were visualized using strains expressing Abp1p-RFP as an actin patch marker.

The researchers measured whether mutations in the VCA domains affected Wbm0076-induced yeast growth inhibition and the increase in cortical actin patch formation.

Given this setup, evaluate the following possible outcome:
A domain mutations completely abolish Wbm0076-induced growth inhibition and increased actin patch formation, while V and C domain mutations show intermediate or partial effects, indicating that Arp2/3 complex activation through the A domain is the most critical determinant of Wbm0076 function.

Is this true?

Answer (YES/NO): NO